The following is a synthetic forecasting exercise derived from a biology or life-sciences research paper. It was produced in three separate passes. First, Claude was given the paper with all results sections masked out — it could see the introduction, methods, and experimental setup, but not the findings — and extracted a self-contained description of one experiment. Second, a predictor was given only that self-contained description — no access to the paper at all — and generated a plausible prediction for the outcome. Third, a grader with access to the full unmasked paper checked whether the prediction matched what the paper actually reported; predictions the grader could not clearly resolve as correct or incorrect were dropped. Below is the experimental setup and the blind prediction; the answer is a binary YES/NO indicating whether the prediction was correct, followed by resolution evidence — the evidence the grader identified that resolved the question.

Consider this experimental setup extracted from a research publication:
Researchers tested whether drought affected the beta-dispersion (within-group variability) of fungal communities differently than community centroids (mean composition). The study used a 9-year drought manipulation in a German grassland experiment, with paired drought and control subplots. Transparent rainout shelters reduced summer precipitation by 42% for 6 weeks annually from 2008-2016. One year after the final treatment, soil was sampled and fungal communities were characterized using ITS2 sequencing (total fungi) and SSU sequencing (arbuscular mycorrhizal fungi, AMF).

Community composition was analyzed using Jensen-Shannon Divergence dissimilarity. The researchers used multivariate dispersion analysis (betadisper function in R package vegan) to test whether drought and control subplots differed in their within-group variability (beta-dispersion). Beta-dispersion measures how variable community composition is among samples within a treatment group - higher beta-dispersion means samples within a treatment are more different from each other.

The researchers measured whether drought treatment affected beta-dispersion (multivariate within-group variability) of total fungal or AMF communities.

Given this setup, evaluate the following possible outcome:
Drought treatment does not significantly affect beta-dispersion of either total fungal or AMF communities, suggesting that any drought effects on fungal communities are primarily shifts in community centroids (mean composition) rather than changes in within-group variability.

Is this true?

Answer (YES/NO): YES